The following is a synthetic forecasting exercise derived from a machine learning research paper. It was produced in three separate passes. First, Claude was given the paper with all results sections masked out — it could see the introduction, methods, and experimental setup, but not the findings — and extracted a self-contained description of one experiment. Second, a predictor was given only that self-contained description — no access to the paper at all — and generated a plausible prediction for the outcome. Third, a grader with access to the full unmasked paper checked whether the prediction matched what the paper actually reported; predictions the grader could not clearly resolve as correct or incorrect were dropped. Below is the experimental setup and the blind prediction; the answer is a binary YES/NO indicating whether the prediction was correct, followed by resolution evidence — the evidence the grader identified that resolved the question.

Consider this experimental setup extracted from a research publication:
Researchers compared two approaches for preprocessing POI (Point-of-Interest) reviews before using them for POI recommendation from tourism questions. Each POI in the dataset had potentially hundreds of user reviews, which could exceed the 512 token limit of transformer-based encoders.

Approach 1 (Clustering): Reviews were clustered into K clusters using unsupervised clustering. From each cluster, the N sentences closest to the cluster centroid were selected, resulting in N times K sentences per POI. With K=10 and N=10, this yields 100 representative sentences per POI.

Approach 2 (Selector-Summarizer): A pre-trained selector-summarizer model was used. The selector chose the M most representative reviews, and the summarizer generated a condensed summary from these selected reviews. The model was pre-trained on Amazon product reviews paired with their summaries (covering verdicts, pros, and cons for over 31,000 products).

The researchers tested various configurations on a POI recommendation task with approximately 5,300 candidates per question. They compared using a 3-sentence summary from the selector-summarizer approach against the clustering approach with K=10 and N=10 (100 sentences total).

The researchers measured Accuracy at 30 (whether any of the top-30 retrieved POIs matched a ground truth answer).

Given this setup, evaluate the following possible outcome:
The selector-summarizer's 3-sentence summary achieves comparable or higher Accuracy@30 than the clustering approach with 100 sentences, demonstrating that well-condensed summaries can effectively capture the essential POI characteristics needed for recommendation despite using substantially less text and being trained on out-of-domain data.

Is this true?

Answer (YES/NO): YES